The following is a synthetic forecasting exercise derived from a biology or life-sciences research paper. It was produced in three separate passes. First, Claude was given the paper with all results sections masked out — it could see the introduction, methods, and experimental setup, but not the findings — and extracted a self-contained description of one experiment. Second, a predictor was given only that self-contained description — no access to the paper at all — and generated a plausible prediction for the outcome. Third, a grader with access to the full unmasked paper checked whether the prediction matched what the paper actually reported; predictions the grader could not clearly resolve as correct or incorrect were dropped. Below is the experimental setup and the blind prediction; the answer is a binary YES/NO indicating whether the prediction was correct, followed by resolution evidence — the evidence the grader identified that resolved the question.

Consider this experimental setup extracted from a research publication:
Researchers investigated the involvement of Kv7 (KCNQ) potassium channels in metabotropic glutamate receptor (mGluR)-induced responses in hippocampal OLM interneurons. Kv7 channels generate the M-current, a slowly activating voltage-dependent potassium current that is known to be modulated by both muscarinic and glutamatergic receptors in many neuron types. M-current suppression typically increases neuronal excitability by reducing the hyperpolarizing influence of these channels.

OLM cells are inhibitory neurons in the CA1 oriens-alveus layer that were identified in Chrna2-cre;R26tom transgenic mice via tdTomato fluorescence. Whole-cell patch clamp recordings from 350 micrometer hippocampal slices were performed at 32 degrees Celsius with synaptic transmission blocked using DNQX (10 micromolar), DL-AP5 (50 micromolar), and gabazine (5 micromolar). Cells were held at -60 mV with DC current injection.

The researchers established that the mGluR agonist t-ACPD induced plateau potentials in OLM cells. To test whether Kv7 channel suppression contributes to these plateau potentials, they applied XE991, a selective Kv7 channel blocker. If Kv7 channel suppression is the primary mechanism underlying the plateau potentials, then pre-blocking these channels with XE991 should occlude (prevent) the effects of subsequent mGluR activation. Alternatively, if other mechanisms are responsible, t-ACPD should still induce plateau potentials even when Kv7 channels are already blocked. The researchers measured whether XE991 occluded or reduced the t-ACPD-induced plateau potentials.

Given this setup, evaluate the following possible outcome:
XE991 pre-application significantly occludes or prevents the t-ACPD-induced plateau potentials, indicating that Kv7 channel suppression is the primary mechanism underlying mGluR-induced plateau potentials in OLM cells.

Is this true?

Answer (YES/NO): NO